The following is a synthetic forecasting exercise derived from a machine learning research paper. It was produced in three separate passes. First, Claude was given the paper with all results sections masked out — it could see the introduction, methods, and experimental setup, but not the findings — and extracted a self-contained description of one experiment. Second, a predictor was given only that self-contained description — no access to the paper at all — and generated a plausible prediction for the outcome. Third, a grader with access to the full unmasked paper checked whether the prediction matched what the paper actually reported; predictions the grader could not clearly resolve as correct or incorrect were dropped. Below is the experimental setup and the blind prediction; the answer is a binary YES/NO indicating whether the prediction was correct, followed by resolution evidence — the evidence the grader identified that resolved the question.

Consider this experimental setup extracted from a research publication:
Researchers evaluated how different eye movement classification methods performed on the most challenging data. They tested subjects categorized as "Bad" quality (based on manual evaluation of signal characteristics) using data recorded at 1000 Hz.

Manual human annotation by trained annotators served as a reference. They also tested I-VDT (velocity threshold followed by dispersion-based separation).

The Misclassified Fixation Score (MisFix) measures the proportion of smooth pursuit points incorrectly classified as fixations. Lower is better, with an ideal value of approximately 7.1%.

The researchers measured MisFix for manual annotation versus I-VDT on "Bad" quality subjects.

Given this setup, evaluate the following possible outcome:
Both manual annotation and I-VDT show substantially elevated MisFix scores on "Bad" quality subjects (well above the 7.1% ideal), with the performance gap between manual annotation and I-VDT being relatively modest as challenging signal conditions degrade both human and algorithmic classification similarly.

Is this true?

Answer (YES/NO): NO